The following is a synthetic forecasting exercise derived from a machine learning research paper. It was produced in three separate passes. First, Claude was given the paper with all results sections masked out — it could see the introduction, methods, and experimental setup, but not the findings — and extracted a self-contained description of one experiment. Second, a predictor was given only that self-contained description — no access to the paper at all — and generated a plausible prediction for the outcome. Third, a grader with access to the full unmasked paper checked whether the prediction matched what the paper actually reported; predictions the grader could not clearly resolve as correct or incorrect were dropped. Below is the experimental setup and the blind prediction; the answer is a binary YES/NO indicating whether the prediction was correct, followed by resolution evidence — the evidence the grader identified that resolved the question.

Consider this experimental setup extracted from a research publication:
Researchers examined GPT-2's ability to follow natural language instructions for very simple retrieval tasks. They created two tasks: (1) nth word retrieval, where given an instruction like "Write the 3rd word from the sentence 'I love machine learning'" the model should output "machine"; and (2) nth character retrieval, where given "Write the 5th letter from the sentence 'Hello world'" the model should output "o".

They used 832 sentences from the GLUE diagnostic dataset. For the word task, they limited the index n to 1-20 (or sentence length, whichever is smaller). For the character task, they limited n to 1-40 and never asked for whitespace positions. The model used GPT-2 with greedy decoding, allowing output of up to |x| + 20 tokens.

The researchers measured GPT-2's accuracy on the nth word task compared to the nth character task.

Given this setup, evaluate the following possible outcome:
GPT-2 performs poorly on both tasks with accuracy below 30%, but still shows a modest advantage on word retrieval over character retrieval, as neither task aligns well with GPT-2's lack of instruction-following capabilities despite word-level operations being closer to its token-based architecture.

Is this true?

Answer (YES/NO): YES